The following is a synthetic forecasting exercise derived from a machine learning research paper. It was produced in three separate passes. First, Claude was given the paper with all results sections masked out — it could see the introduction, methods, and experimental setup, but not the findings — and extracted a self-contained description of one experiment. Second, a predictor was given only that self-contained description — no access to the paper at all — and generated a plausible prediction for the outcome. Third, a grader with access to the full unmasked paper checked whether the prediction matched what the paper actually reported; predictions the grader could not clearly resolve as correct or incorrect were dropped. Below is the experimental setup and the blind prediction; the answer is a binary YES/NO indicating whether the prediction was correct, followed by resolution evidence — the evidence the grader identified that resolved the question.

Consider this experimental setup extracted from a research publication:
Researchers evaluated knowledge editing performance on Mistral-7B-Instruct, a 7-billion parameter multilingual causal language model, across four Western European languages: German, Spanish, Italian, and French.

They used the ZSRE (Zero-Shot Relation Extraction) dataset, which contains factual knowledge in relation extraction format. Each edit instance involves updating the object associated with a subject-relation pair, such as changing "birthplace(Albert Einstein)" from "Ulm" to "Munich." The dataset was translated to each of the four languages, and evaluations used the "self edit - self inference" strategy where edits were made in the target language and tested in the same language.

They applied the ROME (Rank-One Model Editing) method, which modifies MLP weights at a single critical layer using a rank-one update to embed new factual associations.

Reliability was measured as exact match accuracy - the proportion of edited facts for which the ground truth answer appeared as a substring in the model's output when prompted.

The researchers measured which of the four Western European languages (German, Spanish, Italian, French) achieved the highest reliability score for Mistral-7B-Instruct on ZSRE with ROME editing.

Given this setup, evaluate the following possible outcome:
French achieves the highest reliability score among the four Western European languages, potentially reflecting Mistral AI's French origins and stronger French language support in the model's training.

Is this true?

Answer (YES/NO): NO